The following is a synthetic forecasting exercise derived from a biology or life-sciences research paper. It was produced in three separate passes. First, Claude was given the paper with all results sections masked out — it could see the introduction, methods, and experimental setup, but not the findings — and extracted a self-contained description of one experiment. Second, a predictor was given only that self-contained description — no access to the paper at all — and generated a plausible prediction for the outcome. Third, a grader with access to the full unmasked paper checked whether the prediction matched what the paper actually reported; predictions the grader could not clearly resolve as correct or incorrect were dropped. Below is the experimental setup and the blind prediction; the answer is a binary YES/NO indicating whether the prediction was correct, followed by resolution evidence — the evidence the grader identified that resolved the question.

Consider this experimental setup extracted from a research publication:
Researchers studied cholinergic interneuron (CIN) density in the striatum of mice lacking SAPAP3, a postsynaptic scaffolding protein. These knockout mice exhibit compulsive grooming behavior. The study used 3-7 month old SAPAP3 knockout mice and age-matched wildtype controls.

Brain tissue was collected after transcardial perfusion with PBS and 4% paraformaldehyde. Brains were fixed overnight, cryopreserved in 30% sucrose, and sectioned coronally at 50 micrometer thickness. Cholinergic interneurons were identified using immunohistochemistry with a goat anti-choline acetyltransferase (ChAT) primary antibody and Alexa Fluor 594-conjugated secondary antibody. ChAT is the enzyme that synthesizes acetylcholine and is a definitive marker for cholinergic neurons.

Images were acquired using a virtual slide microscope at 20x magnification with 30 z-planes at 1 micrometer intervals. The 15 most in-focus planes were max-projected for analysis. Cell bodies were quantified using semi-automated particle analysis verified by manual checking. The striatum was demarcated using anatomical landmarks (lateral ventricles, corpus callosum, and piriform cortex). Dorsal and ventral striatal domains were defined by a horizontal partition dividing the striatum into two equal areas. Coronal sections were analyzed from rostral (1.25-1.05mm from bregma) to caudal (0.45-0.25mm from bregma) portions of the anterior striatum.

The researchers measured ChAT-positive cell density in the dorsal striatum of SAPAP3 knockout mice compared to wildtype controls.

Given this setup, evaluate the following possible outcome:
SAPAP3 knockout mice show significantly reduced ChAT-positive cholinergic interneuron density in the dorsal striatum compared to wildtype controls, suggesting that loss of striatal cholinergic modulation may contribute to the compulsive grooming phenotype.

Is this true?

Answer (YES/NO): NO